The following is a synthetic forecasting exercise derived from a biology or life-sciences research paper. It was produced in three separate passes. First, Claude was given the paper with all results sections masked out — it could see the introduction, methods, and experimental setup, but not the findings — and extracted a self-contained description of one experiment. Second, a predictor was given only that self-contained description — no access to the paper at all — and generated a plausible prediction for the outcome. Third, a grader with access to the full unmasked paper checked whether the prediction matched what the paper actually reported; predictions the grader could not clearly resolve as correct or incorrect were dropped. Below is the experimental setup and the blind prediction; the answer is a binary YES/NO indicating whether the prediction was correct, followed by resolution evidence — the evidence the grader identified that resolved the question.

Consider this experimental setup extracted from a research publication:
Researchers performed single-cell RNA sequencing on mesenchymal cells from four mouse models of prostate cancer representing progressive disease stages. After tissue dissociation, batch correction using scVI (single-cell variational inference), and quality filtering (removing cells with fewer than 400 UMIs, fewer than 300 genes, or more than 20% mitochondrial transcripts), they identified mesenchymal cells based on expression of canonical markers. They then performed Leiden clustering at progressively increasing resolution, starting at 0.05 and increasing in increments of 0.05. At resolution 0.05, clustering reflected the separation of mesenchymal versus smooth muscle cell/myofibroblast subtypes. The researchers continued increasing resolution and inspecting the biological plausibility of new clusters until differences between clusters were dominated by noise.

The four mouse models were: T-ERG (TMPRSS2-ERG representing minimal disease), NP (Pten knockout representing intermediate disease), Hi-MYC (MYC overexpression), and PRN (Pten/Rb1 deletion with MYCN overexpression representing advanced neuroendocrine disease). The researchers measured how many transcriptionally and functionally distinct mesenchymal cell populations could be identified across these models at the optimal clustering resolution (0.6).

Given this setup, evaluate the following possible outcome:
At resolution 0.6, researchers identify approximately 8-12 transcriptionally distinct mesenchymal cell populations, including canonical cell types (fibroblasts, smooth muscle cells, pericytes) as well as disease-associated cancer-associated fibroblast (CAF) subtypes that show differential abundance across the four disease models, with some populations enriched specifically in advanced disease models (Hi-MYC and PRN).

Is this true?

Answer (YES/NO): YES